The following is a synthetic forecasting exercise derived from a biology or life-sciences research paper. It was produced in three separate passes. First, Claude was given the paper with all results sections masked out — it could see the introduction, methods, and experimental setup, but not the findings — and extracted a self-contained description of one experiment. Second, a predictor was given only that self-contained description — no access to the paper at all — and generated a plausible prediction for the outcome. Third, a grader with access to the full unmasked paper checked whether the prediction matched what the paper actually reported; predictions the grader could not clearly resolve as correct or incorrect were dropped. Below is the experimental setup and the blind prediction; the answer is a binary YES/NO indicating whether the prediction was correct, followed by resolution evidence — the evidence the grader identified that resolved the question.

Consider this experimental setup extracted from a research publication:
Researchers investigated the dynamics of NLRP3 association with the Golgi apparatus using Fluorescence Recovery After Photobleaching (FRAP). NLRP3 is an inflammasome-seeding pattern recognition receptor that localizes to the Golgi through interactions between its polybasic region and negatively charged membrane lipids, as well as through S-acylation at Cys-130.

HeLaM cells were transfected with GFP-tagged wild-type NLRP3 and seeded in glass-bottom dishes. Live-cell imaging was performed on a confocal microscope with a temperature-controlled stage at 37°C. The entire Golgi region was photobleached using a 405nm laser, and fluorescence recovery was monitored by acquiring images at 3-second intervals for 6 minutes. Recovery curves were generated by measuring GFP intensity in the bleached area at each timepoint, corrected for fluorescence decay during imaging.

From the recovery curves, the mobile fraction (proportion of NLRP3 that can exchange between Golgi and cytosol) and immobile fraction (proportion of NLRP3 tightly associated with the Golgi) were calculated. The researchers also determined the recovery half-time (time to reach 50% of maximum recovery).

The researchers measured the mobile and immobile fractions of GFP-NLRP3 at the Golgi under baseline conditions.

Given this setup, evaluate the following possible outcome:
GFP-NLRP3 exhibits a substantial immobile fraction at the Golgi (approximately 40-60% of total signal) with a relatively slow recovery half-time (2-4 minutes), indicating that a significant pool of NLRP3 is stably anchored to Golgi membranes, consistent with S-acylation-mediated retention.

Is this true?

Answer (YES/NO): NO